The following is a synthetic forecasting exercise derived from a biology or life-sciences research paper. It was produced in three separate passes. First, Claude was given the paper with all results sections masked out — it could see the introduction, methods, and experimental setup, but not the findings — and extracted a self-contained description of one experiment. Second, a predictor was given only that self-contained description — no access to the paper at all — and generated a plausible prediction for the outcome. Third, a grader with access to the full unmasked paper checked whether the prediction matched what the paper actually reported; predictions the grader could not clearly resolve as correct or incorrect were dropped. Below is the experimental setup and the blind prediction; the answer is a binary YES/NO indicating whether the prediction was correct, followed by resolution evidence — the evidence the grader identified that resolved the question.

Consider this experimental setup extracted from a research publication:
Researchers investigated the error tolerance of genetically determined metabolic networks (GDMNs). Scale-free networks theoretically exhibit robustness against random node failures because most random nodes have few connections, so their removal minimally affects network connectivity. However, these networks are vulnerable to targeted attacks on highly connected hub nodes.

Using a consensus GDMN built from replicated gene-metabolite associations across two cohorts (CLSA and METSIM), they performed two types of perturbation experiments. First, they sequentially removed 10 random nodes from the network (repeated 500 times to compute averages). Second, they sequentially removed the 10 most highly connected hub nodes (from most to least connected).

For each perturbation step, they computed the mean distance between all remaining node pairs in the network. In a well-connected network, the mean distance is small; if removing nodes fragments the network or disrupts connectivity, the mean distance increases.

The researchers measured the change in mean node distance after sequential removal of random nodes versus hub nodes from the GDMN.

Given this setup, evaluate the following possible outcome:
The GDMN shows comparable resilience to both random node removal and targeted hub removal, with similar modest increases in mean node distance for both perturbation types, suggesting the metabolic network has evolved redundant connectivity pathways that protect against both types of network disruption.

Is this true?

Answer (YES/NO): NO